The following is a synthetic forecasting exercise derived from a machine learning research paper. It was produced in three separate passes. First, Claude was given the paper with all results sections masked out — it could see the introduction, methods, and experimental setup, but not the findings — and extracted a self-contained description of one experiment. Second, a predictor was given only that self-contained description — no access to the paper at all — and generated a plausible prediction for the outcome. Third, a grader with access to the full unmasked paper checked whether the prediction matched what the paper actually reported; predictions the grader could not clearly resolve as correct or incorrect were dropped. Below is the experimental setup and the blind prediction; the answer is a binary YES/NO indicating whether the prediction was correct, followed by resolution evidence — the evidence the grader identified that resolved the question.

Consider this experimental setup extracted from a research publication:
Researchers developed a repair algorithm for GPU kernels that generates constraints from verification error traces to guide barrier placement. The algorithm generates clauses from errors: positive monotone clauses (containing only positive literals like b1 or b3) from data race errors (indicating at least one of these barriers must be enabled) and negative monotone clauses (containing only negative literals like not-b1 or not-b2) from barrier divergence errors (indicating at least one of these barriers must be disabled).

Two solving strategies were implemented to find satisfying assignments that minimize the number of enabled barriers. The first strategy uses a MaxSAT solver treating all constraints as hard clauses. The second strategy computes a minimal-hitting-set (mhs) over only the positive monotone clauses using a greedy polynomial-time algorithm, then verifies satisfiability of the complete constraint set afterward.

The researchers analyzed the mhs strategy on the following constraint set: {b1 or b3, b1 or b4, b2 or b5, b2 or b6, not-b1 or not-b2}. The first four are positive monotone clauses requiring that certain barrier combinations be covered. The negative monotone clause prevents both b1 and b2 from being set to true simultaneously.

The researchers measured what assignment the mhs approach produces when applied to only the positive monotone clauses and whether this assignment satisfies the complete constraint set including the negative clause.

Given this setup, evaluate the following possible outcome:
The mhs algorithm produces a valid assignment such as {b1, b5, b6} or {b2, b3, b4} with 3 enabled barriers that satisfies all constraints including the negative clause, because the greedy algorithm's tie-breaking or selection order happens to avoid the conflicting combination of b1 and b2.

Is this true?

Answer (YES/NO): NO